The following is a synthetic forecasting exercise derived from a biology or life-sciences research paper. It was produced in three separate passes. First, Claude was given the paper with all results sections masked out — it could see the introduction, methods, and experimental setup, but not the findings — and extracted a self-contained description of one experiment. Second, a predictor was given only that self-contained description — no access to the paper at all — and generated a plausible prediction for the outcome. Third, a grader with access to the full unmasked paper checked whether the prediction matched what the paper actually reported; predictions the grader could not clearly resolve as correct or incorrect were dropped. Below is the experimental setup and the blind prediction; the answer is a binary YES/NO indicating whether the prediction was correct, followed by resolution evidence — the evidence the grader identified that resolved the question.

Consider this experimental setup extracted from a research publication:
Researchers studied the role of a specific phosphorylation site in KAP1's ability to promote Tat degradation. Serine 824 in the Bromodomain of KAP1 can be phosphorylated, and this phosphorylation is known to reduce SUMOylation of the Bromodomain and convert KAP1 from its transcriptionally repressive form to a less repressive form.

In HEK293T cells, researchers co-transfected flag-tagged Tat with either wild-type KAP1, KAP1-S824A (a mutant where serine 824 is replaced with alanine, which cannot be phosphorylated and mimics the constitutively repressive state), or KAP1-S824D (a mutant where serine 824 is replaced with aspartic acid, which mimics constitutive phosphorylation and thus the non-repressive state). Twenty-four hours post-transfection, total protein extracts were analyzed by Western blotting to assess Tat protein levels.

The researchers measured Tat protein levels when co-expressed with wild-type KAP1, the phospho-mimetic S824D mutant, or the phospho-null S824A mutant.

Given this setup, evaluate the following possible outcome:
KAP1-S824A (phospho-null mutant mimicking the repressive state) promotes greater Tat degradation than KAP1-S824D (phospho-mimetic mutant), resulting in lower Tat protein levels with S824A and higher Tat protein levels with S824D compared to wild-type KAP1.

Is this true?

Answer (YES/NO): YES